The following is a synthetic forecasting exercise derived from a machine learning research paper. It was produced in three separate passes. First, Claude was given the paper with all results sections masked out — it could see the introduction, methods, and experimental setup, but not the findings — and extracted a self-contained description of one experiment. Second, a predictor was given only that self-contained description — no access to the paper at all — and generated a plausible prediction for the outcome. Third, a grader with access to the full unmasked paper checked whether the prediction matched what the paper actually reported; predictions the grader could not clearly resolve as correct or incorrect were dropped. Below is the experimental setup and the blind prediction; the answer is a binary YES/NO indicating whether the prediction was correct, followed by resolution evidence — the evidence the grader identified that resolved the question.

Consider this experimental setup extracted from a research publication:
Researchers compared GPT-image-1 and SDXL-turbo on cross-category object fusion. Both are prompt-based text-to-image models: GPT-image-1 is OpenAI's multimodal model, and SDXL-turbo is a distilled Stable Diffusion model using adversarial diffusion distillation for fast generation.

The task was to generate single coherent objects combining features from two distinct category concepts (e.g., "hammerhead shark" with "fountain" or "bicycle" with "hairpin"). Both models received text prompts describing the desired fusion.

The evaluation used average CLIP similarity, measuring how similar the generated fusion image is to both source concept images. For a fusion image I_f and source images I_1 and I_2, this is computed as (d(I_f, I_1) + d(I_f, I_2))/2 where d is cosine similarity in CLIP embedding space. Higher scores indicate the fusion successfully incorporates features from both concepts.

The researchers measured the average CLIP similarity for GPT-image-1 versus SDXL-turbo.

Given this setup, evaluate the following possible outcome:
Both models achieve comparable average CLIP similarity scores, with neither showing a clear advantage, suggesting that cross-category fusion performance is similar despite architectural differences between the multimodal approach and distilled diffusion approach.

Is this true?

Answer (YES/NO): NO